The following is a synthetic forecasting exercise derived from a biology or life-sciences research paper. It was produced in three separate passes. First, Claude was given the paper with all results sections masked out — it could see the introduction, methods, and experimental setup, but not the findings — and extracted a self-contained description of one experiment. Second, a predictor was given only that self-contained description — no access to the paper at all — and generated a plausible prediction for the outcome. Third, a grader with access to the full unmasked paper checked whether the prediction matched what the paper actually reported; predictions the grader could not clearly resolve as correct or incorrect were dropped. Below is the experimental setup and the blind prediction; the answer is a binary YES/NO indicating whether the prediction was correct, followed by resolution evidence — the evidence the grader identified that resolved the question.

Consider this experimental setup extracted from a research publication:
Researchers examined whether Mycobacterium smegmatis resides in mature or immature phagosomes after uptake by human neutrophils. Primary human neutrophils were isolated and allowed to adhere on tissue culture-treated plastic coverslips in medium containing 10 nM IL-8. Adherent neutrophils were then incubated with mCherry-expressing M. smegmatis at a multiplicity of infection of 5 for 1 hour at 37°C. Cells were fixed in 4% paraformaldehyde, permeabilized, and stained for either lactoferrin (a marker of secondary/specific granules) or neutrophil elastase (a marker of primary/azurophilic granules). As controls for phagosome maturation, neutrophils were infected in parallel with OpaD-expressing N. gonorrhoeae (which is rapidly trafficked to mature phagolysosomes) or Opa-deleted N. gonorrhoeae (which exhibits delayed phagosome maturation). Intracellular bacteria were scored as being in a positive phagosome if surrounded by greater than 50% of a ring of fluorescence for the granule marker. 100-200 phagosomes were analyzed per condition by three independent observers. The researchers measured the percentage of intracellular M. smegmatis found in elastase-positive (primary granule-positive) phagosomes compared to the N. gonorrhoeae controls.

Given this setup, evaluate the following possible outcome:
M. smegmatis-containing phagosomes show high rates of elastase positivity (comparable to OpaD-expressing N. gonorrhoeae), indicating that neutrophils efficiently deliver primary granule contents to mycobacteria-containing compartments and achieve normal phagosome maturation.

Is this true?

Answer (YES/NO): NO